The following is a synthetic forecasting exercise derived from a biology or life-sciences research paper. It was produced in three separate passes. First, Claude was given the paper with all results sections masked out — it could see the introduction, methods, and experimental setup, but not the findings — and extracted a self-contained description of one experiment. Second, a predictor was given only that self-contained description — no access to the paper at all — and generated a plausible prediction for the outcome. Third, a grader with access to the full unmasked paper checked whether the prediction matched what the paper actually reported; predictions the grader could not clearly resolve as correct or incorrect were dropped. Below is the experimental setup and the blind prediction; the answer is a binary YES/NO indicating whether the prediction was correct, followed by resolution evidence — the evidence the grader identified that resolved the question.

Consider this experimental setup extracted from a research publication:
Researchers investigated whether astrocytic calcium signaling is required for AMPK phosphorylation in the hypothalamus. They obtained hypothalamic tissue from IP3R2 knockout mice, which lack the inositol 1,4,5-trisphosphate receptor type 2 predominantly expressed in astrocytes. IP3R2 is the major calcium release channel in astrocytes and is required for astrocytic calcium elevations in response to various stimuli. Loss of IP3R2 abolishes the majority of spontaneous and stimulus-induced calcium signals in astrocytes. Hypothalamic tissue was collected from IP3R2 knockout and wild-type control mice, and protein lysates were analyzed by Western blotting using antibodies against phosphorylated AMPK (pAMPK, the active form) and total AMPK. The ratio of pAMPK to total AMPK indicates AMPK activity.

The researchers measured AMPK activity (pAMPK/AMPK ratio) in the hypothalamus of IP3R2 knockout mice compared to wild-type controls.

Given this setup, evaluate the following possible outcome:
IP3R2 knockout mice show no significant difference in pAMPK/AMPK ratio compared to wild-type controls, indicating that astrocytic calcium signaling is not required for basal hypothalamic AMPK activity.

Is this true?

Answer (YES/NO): NO